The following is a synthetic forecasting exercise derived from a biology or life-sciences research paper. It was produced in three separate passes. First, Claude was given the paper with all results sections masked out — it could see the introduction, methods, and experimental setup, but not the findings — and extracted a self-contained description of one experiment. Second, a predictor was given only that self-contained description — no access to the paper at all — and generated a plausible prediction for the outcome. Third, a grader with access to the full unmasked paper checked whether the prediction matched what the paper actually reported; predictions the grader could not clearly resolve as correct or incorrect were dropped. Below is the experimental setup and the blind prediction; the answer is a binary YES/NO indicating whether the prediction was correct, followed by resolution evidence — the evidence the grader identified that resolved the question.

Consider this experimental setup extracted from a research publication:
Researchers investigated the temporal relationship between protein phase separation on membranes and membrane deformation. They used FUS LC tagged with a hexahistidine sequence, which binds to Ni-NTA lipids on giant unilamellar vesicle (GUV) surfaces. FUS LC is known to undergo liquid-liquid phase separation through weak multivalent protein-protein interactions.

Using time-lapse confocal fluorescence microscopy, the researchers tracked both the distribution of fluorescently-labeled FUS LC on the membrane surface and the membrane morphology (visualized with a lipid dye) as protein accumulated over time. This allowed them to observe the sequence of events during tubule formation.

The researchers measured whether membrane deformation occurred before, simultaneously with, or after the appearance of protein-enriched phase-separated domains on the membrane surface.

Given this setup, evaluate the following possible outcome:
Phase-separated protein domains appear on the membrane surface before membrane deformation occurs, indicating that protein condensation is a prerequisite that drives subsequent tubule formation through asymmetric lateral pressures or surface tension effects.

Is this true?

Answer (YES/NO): YES